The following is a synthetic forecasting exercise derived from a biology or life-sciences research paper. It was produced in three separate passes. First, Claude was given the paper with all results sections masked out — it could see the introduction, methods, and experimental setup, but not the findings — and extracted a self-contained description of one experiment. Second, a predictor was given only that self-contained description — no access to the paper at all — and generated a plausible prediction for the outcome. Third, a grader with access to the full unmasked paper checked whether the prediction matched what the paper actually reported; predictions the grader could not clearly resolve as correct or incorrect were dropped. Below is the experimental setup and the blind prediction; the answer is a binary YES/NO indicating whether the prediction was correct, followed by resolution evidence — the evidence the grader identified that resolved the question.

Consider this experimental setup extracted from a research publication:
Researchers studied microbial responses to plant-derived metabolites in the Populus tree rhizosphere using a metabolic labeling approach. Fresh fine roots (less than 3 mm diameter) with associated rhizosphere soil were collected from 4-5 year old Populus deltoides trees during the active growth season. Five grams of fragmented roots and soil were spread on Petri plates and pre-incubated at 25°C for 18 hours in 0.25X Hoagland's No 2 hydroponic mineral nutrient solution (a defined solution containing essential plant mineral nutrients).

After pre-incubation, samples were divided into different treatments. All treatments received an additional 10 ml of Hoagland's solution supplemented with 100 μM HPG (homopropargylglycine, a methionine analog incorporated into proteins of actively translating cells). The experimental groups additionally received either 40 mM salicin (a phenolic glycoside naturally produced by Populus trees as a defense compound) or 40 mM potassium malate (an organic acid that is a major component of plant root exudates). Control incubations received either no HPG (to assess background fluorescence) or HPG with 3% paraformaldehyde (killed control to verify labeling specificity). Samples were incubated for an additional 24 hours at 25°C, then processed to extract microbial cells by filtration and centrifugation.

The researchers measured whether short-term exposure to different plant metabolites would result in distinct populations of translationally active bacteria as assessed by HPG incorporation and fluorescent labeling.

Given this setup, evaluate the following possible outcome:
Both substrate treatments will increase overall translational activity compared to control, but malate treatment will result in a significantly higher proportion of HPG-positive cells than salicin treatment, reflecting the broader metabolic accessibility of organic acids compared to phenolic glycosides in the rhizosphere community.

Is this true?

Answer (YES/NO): NO